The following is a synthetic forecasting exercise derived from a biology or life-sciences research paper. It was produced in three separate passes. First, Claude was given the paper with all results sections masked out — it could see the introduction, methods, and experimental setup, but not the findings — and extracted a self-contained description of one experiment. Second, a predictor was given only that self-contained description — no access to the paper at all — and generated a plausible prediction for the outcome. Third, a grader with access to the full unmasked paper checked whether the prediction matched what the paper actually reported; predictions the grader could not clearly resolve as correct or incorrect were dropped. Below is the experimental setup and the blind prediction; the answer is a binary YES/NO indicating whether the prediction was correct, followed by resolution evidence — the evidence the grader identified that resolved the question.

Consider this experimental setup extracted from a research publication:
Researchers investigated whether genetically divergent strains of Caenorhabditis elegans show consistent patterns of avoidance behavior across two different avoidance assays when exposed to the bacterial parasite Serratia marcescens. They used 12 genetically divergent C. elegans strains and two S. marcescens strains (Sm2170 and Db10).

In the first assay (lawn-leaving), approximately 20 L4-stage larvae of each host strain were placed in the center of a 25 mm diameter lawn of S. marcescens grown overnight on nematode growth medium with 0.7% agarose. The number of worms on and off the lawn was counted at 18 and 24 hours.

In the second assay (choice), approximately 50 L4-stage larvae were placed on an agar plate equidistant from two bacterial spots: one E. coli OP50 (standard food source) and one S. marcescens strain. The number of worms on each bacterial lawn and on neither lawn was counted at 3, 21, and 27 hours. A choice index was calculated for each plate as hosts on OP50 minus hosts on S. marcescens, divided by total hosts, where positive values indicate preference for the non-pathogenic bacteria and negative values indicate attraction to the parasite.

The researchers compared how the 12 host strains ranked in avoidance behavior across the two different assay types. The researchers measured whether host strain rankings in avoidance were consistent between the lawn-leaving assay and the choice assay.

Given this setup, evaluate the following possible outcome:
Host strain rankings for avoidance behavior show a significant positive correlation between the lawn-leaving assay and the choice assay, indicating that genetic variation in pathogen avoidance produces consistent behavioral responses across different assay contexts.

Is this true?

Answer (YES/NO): NO